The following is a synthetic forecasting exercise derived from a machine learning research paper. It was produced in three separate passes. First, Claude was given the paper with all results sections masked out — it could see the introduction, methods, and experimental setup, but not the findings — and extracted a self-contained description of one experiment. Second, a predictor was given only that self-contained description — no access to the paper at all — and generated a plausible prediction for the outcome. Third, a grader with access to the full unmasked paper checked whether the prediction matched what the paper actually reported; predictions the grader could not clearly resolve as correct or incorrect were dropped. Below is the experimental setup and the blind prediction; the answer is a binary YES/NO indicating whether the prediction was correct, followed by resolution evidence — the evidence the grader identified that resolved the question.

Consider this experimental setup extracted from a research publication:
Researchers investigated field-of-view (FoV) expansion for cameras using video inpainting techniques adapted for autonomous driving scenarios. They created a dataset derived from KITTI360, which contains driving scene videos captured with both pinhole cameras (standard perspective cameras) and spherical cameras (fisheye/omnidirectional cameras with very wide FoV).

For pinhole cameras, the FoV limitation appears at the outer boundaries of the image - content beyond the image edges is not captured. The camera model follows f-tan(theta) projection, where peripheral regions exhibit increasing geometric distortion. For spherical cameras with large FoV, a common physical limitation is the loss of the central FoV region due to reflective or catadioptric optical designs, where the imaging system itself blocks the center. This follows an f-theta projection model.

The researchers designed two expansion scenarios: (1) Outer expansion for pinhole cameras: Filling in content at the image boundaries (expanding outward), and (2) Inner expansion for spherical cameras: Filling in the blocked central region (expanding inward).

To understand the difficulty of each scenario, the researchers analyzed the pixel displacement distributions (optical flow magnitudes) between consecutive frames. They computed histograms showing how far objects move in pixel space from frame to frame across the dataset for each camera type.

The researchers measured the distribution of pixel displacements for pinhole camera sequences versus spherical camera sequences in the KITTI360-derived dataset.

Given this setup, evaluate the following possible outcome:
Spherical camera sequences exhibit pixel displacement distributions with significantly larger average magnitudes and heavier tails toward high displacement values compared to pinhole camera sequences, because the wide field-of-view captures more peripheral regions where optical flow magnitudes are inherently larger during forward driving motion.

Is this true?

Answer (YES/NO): NO